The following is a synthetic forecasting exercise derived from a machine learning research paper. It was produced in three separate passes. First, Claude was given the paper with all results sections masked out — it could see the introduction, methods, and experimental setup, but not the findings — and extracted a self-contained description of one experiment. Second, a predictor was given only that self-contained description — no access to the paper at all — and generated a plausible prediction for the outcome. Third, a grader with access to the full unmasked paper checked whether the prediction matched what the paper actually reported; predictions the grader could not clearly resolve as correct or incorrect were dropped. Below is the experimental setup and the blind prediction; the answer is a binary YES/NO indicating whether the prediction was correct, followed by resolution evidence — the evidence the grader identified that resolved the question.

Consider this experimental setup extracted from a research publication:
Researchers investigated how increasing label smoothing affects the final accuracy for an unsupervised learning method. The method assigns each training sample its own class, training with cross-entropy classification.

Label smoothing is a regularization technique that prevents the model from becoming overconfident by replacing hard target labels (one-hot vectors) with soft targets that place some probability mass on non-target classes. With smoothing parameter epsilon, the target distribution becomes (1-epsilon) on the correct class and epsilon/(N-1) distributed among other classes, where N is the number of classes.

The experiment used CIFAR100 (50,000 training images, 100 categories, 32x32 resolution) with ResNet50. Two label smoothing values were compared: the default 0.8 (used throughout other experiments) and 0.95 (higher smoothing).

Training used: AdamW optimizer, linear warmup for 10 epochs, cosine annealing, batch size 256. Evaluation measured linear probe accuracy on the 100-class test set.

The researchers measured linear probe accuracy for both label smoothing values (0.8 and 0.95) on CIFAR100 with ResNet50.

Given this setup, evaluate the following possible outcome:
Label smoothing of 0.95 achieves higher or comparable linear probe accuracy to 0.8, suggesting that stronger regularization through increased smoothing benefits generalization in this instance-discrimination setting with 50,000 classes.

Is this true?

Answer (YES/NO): YES